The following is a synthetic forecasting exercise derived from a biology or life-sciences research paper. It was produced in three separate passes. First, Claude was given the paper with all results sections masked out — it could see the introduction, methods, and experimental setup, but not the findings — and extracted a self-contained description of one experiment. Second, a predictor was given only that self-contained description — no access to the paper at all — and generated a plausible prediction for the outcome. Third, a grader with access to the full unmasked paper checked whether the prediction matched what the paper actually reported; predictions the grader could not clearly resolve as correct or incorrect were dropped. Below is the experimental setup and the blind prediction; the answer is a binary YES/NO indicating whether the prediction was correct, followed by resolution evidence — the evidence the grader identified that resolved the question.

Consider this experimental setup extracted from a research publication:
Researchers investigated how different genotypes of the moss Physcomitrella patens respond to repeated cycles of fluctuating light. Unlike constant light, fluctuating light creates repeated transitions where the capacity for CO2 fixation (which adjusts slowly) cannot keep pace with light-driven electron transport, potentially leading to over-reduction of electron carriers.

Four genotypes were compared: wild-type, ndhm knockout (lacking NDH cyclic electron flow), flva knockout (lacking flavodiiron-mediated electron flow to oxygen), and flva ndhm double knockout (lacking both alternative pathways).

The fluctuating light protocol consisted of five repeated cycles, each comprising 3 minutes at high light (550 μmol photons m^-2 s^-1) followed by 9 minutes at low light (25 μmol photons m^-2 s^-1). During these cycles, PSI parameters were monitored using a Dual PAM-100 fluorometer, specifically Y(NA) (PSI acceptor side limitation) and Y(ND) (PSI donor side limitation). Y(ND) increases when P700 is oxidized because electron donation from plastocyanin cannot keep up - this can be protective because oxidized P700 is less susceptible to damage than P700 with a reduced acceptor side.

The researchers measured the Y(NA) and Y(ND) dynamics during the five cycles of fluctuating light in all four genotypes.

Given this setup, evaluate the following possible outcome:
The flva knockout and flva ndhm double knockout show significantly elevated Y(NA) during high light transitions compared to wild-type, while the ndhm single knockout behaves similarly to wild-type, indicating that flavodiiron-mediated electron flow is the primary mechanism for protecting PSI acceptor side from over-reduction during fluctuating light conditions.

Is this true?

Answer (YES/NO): NO